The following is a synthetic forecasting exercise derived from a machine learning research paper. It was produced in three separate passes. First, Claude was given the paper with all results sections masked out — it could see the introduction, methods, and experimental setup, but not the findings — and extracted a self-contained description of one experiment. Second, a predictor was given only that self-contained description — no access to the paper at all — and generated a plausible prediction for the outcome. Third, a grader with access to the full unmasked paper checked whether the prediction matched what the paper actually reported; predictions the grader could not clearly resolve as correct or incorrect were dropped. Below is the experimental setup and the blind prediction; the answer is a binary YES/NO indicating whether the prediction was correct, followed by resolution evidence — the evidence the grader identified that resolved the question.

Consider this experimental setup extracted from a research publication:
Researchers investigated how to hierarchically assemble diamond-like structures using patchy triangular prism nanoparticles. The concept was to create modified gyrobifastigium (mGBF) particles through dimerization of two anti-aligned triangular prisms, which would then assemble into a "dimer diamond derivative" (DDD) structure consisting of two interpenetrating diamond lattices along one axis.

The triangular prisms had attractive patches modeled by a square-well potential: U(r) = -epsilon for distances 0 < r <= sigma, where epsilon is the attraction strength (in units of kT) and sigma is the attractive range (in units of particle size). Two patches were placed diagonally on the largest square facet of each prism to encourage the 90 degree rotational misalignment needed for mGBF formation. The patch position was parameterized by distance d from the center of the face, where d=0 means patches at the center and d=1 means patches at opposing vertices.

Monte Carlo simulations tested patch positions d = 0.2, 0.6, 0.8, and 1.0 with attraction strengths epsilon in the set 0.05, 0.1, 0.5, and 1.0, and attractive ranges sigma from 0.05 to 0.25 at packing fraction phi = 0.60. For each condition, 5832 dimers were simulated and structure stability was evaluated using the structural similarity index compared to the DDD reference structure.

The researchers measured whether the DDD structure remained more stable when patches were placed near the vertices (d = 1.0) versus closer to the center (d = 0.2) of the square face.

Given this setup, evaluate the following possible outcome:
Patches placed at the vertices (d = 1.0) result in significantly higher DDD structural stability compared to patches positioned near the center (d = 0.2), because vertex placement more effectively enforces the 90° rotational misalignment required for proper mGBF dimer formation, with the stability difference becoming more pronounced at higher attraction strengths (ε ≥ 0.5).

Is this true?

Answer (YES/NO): NO